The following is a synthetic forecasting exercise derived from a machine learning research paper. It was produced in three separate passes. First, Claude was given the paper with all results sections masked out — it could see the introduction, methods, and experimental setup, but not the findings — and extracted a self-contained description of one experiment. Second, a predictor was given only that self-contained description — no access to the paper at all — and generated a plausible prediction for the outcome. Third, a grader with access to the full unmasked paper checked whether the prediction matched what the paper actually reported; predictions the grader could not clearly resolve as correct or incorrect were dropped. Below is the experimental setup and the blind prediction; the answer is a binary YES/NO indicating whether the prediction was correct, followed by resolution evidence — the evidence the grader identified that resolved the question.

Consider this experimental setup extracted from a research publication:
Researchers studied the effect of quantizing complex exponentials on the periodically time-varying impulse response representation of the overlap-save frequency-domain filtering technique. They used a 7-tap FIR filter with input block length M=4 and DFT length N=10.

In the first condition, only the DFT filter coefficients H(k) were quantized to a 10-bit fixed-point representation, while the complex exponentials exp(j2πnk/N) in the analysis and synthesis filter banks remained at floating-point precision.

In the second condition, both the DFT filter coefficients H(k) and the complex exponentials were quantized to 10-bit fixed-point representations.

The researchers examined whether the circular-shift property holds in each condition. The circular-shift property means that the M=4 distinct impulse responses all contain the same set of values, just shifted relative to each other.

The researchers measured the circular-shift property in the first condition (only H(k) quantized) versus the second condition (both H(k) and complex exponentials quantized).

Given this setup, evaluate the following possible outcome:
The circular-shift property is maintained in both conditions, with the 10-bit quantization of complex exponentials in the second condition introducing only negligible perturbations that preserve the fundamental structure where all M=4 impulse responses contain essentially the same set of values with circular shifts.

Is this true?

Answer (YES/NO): NO